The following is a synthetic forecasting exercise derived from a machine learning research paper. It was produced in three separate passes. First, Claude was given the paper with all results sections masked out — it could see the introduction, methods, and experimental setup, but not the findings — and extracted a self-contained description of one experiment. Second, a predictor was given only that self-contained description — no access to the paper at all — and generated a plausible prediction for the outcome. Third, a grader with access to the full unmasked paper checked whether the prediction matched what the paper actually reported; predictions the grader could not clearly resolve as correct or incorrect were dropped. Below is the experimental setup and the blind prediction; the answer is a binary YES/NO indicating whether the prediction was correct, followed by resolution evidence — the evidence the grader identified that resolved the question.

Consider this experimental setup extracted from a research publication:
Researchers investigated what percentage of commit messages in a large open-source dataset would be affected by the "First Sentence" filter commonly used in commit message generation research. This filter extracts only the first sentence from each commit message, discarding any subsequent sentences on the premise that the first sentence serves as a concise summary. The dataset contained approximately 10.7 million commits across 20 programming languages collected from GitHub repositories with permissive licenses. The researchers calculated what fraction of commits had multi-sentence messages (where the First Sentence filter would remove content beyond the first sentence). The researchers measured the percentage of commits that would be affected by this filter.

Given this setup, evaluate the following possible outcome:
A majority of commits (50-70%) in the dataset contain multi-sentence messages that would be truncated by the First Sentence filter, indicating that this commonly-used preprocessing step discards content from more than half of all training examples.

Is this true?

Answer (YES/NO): NO